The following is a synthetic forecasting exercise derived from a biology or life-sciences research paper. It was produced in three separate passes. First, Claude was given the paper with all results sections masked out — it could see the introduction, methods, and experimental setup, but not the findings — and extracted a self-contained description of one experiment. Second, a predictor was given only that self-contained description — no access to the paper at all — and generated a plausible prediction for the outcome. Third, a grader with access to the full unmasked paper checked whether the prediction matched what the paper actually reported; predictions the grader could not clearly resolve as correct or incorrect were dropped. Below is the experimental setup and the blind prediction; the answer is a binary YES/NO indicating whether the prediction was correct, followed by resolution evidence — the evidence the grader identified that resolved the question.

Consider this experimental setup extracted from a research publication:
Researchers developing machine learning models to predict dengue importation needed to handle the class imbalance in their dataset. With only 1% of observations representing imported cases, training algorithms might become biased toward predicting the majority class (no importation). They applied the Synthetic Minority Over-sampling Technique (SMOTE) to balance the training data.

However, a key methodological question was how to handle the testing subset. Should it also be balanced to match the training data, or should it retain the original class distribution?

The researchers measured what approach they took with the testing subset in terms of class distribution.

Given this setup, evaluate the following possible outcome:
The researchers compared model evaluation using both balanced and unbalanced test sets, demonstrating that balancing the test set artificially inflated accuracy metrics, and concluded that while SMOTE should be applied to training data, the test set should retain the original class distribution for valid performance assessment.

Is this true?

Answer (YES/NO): NO